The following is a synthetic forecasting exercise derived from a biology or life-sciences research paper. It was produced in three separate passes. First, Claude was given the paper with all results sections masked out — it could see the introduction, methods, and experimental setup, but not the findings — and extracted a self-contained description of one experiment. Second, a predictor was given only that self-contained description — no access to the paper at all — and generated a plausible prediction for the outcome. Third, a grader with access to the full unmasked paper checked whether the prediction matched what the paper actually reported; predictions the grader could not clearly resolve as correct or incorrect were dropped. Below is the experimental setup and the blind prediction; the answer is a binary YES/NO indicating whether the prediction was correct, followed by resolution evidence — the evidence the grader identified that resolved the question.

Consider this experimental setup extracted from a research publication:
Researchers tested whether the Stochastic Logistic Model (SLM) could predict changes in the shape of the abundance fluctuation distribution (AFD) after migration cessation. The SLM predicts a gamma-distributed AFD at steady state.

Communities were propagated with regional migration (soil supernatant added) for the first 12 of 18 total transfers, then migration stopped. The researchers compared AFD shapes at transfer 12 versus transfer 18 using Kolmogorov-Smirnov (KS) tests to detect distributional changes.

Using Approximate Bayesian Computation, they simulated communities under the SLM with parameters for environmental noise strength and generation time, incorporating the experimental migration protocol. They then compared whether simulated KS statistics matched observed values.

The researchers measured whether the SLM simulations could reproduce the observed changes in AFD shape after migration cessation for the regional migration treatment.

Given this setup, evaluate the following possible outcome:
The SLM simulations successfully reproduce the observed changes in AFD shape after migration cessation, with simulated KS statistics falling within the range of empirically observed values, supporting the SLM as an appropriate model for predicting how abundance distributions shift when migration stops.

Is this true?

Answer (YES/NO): YES